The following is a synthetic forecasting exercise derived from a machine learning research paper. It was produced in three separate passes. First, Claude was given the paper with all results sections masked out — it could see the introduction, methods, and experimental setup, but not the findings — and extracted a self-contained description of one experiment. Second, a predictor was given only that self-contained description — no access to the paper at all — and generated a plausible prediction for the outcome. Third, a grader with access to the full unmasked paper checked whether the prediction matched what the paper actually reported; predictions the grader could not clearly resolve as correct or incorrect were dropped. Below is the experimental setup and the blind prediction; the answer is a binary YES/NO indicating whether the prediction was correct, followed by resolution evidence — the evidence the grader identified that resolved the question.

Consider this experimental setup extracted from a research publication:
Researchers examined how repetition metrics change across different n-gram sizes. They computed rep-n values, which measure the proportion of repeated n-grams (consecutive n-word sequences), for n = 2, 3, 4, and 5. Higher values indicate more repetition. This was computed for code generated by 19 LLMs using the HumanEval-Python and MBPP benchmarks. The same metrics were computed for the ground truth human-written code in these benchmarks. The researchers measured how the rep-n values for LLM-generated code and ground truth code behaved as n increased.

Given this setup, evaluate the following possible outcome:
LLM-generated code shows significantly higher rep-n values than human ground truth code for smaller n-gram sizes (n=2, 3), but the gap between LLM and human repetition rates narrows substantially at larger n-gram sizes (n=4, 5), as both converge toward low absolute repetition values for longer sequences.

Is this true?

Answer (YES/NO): NO